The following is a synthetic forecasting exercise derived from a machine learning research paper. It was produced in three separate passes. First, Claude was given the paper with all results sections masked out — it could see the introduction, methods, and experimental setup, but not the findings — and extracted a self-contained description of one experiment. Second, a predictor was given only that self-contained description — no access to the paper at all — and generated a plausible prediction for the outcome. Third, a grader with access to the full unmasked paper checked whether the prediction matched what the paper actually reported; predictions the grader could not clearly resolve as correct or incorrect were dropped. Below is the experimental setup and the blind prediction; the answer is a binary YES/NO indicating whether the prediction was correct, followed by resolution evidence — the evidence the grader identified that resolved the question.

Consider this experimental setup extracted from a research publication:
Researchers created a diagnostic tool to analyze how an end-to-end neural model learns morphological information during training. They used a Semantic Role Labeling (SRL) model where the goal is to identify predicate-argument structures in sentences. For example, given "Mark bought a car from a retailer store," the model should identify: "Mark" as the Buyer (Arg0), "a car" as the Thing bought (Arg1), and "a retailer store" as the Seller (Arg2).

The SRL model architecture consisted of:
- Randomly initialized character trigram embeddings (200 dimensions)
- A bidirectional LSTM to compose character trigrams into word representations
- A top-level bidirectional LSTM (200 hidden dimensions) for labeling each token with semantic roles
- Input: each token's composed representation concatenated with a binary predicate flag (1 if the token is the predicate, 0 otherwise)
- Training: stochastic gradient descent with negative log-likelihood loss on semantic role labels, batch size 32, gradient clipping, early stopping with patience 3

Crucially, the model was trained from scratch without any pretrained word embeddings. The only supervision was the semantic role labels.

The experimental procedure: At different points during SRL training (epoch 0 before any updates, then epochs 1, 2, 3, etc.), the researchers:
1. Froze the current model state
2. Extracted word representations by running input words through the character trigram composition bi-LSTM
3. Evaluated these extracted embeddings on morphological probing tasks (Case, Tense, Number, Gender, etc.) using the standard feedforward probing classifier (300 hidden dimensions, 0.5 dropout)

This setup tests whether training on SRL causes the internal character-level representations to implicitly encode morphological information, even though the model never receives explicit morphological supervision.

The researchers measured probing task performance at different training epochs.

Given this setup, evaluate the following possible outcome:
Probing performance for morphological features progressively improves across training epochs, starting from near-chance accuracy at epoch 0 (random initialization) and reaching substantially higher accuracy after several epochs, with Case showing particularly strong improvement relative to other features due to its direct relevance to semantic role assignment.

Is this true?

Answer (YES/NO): NO